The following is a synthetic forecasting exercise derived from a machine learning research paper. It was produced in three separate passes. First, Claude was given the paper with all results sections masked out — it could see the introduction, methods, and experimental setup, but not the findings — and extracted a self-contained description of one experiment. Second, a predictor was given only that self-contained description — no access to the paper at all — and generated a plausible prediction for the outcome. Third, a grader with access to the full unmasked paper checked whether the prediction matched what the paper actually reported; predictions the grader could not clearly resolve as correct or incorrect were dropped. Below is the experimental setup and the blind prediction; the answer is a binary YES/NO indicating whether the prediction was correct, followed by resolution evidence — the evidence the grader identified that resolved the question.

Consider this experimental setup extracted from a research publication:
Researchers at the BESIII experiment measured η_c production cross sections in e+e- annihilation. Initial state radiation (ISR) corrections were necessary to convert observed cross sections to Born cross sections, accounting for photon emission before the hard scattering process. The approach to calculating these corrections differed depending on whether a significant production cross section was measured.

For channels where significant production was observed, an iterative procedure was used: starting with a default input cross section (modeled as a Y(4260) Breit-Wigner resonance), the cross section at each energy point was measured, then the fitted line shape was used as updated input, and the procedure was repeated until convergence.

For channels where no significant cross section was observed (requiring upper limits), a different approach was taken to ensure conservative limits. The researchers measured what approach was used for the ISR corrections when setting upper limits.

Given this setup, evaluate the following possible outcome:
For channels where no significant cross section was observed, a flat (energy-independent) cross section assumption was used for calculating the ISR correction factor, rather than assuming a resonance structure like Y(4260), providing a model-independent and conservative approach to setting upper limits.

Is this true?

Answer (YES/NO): NO